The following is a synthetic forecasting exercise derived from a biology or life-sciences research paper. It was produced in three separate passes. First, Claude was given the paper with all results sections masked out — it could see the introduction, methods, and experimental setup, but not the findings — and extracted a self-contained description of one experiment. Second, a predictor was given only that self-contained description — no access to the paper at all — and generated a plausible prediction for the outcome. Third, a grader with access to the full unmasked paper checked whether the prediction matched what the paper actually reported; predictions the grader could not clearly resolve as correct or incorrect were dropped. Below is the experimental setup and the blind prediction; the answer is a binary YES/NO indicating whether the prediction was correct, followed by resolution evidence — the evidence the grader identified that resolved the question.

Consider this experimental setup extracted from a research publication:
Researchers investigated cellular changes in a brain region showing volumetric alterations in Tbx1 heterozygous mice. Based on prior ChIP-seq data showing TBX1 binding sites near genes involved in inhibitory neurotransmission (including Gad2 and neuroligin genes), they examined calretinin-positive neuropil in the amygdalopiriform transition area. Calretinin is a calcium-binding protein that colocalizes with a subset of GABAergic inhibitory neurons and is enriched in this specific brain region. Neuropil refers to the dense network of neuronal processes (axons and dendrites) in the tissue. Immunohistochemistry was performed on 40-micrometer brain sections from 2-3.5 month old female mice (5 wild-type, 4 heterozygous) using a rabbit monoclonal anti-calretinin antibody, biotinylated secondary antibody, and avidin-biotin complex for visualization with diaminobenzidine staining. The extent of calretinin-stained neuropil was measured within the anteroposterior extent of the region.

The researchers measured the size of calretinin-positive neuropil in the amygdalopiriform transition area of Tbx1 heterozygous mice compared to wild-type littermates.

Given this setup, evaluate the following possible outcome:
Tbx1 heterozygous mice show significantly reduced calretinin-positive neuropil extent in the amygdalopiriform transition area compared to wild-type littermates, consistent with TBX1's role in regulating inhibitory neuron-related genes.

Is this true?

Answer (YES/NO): YES